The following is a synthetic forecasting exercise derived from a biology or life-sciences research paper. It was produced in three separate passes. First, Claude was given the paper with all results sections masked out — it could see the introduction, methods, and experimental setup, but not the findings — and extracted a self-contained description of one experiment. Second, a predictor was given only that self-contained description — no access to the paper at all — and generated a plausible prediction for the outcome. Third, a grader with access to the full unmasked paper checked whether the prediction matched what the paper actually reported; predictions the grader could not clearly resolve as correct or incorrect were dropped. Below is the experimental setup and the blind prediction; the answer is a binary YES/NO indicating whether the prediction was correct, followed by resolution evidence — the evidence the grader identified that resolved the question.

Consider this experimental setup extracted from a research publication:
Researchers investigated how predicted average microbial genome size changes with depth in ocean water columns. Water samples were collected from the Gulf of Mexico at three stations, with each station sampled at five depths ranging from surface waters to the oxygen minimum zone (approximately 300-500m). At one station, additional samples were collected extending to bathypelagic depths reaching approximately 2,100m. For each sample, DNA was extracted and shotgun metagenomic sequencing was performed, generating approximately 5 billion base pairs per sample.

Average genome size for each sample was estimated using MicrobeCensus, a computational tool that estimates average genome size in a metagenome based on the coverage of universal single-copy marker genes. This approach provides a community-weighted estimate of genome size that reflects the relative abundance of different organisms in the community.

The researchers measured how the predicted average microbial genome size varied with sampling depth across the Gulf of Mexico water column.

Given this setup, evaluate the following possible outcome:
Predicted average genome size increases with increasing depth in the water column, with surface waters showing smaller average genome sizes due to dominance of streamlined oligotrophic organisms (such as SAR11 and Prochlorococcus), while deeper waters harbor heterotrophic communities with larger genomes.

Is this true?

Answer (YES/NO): YES